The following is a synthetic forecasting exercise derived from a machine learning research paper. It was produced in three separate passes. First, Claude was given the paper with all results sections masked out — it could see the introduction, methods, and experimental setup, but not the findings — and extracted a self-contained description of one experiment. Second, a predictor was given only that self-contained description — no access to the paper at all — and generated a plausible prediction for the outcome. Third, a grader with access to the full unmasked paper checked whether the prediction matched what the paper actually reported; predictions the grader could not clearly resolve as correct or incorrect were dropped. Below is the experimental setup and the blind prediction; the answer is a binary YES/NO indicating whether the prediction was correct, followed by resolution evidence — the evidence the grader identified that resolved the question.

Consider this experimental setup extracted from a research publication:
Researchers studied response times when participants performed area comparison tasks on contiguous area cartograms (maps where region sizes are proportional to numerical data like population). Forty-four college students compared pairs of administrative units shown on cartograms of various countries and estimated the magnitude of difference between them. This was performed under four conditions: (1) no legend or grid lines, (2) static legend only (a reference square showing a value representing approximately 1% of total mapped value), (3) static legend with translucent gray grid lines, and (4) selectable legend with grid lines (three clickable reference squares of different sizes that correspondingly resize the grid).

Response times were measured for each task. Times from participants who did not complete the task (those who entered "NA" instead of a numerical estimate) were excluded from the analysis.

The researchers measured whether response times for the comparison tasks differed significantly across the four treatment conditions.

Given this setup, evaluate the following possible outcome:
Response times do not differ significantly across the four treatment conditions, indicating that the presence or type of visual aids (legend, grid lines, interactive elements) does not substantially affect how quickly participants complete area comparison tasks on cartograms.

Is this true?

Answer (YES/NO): NO